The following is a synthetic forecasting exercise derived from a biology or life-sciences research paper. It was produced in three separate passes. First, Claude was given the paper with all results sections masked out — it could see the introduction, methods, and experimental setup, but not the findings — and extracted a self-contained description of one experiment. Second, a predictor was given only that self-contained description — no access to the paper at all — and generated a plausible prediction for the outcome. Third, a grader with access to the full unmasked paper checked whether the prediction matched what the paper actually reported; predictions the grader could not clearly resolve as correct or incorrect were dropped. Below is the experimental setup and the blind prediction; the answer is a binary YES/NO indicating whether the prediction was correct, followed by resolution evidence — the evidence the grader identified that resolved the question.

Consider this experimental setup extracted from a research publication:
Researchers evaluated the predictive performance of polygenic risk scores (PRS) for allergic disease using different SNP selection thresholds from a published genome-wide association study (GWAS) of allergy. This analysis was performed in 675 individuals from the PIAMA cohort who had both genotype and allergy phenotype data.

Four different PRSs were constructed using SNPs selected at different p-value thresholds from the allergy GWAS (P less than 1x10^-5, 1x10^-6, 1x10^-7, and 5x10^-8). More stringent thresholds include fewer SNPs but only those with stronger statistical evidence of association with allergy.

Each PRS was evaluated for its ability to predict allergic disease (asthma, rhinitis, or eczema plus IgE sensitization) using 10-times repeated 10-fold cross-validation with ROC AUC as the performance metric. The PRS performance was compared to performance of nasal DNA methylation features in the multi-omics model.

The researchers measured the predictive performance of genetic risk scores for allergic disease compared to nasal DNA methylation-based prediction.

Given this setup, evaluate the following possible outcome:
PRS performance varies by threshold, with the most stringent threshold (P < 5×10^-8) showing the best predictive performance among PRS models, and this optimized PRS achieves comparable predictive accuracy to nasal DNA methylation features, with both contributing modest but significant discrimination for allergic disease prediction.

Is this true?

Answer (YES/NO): NO